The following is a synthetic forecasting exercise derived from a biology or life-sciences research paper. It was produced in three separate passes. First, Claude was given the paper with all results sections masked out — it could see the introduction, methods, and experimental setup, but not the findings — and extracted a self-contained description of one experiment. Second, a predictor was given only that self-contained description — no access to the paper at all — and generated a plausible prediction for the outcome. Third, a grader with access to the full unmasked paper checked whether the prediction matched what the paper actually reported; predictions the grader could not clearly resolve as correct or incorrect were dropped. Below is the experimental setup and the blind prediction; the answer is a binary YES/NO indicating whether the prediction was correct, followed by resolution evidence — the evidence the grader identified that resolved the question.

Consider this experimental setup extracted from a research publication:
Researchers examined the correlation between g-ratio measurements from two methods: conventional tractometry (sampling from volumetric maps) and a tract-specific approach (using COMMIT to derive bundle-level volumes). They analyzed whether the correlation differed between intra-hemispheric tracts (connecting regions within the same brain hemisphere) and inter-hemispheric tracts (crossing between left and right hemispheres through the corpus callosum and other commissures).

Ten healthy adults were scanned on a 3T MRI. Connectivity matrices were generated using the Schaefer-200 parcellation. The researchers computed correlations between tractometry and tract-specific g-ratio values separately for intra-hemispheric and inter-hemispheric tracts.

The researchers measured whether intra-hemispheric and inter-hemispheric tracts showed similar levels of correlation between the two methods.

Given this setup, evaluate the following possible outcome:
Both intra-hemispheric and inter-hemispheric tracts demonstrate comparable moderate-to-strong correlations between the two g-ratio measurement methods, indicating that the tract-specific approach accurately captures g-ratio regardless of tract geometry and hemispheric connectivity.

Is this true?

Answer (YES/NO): NO